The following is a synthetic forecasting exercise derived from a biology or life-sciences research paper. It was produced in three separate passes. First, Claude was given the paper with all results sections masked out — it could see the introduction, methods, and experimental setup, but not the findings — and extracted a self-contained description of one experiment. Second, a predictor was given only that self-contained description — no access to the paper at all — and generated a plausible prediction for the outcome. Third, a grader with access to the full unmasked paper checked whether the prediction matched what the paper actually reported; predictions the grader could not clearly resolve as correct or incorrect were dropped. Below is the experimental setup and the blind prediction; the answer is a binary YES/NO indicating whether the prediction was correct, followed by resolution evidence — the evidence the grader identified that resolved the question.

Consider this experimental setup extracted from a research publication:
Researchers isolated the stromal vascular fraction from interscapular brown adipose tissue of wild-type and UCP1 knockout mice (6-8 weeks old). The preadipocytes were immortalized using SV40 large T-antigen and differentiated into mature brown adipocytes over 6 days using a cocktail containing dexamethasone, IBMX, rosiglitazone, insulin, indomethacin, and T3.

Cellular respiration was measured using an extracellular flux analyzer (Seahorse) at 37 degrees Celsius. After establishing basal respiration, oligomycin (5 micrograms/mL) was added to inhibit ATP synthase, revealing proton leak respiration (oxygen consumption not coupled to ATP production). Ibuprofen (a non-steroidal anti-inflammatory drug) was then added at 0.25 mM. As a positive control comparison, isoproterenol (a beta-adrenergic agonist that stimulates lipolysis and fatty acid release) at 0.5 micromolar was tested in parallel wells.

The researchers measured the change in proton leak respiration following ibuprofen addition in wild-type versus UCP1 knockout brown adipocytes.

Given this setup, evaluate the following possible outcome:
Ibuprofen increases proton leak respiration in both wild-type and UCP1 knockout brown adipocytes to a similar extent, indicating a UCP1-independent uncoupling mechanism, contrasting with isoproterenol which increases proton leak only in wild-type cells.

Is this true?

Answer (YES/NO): NO